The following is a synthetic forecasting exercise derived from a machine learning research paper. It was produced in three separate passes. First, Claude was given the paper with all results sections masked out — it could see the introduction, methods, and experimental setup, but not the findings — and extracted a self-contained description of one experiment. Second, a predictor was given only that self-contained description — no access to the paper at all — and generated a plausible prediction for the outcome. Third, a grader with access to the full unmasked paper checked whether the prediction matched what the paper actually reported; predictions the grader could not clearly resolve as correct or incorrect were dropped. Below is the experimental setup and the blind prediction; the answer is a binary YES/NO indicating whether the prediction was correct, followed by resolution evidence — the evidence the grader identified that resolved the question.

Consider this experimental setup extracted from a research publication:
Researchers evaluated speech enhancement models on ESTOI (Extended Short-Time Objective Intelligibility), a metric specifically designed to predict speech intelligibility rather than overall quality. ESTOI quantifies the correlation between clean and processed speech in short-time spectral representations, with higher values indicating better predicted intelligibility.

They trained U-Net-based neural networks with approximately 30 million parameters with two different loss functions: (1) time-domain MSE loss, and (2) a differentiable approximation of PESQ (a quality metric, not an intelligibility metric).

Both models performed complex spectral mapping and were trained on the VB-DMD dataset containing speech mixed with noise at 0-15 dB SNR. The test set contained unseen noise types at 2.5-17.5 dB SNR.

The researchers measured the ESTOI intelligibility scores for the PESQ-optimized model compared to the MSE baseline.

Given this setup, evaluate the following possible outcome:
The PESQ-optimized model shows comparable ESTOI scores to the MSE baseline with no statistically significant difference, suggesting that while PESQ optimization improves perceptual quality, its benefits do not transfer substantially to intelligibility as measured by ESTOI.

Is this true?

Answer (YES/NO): NO